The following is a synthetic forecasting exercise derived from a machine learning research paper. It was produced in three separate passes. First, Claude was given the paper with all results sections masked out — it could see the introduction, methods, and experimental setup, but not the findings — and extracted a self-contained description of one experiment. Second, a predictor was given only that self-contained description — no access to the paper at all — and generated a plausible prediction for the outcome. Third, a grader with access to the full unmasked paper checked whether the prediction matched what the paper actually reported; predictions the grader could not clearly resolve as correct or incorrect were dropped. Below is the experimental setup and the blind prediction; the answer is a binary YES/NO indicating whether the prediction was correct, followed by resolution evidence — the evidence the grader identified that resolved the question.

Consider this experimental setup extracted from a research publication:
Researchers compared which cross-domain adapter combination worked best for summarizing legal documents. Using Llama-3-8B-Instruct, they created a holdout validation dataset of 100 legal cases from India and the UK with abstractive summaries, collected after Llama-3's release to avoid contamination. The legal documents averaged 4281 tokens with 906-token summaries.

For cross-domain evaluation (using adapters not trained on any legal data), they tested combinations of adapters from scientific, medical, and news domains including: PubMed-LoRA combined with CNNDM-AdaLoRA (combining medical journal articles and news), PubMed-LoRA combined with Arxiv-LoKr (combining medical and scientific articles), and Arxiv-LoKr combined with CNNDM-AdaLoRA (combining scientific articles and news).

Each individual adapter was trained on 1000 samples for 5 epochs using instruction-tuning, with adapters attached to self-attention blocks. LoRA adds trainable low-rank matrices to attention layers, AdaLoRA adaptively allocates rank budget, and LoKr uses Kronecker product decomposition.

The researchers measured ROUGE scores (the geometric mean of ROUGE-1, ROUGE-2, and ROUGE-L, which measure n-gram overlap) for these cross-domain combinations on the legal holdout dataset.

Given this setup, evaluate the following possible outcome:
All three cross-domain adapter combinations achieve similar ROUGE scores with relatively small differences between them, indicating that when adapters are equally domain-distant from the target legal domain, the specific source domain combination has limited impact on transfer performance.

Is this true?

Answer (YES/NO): NO